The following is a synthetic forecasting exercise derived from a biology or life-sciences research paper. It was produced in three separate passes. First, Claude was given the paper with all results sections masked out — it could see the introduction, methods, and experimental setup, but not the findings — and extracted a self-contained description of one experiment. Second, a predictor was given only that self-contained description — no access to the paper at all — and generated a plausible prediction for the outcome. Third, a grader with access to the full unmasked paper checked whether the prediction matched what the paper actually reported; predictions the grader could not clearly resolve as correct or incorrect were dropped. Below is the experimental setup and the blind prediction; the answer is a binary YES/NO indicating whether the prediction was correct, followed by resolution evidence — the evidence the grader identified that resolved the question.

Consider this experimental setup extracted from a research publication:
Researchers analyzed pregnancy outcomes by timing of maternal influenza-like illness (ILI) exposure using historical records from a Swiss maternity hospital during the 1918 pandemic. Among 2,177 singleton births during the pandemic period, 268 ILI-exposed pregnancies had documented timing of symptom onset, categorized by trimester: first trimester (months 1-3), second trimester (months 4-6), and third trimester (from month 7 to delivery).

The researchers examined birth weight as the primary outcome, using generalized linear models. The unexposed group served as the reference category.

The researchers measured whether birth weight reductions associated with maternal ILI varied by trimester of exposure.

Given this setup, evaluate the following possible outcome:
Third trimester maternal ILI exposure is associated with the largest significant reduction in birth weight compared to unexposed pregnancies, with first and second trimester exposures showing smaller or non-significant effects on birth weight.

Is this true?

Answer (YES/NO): YES